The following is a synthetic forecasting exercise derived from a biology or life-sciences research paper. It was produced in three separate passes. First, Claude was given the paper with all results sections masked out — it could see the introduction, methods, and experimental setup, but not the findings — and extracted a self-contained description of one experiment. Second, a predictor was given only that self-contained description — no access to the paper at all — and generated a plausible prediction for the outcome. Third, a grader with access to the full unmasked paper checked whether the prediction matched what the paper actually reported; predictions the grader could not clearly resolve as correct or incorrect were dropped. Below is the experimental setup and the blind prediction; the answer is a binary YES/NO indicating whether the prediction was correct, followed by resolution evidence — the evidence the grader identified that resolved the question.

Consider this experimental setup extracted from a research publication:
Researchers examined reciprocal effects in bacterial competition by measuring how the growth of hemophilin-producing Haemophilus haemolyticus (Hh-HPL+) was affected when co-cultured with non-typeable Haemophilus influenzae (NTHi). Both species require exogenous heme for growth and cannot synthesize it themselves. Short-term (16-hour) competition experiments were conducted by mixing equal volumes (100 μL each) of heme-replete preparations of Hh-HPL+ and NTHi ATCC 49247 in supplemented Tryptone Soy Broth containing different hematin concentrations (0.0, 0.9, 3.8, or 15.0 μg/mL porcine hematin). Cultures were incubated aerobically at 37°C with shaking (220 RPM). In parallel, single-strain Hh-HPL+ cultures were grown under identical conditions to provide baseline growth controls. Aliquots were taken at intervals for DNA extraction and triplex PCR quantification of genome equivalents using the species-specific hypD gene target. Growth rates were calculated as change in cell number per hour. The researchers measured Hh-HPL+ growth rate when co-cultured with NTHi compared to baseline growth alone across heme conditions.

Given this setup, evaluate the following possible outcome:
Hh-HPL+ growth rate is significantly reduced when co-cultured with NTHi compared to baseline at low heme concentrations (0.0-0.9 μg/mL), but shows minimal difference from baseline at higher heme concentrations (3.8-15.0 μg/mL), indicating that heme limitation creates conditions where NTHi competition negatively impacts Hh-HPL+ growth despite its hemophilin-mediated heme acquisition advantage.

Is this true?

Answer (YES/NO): NO